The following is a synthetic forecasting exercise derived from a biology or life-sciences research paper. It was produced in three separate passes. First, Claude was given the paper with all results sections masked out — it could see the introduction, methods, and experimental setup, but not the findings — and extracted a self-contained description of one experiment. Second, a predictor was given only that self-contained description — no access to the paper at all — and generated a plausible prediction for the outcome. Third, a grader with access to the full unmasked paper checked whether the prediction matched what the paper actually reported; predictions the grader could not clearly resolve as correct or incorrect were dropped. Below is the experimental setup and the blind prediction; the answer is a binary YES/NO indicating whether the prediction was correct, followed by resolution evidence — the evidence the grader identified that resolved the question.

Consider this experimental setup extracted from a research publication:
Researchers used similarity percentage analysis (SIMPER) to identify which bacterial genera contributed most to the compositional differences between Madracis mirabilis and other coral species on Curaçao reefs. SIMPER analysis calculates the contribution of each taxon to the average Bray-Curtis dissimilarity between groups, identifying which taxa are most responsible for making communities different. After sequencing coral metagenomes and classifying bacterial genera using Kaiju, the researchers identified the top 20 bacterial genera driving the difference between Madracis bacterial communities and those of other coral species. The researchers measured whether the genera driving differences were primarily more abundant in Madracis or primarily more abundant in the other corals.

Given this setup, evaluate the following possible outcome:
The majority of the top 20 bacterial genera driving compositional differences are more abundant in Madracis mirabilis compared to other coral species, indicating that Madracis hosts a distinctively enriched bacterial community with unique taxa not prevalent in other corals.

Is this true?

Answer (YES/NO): YES